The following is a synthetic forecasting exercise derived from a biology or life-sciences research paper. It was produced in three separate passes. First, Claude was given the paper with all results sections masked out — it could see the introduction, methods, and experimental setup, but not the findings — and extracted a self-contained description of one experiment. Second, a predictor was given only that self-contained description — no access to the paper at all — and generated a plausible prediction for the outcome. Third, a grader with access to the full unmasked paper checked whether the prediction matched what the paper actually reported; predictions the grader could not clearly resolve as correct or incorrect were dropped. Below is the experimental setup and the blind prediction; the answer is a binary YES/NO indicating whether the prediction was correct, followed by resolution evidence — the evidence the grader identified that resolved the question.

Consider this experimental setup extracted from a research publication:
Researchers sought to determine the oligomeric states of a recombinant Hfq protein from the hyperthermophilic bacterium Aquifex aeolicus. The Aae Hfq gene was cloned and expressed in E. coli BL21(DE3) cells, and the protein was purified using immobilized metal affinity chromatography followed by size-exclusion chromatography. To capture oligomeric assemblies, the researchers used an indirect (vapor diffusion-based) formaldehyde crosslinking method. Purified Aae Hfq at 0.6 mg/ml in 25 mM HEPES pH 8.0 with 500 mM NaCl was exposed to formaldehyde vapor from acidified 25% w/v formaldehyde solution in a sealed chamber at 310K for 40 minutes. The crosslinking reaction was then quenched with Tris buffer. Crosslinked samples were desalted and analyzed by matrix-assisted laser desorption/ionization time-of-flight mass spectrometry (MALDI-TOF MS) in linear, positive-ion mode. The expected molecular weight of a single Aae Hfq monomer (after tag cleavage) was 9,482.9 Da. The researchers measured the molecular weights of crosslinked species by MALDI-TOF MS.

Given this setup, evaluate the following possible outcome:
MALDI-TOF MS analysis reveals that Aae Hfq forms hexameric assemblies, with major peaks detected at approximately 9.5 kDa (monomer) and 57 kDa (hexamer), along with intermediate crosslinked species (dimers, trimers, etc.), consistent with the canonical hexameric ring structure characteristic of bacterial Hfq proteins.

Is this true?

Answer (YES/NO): NO